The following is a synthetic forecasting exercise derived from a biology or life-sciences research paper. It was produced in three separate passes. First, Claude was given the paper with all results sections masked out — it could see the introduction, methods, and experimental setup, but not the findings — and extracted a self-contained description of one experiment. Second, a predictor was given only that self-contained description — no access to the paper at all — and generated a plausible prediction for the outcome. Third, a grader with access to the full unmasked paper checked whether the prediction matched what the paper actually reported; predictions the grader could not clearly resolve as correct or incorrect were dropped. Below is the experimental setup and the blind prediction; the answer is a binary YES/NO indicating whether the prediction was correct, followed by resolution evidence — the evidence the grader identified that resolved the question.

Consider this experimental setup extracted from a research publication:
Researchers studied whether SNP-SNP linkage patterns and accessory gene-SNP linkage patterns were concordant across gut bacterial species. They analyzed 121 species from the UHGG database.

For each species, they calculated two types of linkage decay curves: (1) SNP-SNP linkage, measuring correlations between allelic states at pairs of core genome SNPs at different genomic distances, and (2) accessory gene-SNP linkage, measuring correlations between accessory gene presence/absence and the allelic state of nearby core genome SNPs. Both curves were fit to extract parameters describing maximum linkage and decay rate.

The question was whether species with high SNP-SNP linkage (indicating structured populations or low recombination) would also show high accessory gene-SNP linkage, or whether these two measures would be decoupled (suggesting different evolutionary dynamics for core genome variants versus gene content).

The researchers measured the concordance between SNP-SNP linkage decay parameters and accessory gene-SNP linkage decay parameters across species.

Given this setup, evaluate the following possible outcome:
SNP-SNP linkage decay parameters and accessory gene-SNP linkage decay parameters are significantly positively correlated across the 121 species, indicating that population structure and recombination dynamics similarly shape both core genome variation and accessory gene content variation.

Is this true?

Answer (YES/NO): YES